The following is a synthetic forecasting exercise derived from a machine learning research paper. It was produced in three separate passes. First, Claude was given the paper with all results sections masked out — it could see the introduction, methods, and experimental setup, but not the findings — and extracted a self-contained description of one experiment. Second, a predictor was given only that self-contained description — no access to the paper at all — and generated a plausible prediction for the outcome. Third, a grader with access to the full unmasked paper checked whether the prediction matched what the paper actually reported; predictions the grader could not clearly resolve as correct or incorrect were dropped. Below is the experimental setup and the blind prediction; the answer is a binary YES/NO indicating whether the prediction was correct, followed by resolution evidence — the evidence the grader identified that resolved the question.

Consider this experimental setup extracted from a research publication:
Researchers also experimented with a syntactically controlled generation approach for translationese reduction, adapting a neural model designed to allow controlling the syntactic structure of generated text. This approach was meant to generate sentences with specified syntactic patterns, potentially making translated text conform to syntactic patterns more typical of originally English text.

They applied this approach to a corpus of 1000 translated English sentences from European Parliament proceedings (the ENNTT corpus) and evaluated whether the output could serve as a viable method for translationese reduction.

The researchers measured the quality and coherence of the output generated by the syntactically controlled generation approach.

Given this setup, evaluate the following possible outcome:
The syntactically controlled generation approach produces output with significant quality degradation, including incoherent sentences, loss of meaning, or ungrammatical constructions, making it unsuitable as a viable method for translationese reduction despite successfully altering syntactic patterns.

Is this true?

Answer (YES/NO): NO